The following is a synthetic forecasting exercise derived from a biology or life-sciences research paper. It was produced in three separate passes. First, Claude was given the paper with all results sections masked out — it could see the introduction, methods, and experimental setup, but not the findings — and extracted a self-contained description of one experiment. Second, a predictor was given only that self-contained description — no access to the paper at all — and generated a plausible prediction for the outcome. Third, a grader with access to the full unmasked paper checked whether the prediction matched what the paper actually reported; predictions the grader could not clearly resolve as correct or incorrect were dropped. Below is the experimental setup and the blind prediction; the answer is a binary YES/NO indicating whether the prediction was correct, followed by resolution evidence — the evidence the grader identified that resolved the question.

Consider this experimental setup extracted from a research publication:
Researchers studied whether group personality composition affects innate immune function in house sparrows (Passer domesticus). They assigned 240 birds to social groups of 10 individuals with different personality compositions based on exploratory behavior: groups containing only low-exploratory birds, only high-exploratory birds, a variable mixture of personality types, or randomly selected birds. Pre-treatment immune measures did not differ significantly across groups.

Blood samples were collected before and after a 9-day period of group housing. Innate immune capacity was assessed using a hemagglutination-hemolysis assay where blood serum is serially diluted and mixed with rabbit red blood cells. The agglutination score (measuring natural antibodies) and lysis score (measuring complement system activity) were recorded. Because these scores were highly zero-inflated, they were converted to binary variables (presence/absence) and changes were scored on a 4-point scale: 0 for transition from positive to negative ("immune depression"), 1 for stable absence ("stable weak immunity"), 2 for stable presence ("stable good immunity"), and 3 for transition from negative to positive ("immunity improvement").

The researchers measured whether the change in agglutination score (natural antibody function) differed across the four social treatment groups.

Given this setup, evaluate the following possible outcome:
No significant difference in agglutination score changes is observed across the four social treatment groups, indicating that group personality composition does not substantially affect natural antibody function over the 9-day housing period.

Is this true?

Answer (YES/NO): YES